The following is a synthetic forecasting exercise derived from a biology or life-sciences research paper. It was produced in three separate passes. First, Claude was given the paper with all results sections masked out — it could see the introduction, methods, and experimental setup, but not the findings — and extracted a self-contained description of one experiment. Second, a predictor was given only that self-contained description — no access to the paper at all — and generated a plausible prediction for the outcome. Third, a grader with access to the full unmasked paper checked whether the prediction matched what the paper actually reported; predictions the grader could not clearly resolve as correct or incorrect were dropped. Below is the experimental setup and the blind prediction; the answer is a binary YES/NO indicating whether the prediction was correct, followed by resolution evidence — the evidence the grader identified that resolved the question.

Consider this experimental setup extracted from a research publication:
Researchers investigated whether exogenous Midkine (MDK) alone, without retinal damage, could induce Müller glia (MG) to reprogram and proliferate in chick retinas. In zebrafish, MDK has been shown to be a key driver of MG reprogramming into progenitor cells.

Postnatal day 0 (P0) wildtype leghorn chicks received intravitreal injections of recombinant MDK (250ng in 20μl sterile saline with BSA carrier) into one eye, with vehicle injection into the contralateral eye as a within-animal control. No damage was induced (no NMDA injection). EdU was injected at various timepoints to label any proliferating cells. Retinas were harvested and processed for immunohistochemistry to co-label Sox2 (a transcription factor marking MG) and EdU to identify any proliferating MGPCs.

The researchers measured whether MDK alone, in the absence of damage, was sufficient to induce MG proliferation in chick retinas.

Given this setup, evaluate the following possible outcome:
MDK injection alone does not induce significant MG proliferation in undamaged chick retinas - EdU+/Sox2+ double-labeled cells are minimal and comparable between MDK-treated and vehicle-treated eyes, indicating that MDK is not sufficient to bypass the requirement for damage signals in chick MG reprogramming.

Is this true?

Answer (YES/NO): YES